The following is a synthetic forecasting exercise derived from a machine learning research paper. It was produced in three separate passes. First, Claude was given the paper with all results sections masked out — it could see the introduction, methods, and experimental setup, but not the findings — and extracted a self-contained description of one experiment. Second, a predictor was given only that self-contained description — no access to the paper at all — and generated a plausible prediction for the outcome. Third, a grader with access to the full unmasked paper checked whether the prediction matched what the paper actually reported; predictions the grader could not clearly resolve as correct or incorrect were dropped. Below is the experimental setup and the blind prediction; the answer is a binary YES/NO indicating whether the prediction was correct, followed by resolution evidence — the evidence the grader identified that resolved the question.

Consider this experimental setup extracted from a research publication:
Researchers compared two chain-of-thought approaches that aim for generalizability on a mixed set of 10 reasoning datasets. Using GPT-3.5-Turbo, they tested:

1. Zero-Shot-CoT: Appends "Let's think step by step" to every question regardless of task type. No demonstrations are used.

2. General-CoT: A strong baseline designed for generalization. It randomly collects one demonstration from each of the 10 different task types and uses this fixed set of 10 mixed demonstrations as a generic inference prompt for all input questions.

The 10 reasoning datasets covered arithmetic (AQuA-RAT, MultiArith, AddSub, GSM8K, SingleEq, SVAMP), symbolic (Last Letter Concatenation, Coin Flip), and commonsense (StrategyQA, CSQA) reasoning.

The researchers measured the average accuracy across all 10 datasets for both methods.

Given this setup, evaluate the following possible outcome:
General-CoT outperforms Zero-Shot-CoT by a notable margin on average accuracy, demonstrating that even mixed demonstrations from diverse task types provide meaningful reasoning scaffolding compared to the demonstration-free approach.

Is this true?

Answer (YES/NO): NO